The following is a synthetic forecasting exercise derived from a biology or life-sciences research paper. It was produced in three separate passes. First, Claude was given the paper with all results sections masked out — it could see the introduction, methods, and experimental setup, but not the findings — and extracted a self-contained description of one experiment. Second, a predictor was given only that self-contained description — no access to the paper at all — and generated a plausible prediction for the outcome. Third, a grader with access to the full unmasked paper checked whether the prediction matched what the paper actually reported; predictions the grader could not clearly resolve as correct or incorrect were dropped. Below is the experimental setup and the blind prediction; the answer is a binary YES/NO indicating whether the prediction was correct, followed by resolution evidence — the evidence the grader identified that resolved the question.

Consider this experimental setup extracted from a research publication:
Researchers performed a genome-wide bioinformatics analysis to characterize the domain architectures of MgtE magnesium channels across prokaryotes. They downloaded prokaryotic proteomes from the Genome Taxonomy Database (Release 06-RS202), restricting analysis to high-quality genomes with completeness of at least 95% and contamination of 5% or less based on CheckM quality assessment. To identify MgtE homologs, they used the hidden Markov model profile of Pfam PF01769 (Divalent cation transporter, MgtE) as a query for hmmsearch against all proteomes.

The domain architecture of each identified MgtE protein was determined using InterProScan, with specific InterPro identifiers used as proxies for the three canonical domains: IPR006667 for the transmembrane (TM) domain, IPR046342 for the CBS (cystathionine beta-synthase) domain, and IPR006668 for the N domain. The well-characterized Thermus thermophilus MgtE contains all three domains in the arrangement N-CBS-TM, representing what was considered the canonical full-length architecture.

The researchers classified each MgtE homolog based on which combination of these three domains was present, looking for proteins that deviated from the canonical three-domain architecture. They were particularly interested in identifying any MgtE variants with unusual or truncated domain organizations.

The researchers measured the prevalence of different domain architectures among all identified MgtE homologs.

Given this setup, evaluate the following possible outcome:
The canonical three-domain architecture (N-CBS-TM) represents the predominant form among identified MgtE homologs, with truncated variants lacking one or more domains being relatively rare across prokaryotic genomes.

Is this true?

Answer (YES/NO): NO